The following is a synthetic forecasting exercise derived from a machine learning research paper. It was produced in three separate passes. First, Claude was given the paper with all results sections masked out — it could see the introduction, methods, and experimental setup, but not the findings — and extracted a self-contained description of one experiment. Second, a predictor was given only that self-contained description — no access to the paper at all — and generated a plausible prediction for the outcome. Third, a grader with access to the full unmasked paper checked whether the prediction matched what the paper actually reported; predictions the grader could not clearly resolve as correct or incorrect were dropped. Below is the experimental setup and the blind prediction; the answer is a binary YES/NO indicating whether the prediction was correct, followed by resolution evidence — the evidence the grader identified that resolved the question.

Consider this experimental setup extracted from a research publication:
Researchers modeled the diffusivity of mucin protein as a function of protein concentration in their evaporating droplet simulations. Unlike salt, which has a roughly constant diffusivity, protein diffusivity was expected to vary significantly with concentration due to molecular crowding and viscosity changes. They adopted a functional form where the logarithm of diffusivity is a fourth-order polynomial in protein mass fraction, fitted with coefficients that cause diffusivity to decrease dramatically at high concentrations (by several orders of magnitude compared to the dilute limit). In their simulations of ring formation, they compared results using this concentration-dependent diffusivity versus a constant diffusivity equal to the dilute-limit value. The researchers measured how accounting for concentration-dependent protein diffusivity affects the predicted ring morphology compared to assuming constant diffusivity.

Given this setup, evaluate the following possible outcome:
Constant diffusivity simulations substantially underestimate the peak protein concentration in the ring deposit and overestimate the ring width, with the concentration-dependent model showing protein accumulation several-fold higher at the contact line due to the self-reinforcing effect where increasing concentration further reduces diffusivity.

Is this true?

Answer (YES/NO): NO